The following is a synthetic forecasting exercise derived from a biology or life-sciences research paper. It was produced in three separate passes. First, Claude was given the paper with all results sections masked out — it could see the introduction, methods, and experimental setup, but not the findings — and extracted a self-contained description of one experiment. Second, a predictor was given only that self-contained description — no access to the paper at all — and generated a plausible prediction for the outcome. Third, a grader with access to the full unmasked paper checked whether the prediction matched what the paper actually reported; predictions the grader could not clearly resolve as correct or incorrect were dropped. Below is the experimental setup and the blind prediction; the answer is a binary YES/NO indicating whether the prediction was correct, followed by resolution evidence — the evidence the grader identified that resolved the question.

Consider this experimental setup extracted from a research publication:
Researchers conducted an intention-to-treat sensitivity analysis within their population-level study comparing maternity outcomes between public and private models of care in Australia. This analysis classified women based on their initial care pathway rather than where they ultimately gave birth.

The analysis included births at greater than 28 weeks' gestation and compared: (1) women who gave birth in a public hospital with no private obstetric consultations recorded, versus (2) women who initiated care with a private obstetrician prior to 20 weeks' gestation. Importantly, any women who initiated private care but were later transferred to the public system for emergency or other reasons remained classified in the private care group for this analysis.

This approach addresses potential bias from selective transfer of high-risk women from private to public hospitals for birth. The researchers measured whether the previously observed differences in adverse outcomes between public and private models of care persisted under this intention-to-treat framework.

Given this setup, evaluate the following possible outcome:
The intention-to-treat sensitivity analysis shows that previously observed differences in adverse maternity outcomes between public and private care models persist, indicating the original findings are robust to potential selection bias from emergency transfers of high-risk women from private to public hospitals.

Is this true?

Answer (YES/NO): YES